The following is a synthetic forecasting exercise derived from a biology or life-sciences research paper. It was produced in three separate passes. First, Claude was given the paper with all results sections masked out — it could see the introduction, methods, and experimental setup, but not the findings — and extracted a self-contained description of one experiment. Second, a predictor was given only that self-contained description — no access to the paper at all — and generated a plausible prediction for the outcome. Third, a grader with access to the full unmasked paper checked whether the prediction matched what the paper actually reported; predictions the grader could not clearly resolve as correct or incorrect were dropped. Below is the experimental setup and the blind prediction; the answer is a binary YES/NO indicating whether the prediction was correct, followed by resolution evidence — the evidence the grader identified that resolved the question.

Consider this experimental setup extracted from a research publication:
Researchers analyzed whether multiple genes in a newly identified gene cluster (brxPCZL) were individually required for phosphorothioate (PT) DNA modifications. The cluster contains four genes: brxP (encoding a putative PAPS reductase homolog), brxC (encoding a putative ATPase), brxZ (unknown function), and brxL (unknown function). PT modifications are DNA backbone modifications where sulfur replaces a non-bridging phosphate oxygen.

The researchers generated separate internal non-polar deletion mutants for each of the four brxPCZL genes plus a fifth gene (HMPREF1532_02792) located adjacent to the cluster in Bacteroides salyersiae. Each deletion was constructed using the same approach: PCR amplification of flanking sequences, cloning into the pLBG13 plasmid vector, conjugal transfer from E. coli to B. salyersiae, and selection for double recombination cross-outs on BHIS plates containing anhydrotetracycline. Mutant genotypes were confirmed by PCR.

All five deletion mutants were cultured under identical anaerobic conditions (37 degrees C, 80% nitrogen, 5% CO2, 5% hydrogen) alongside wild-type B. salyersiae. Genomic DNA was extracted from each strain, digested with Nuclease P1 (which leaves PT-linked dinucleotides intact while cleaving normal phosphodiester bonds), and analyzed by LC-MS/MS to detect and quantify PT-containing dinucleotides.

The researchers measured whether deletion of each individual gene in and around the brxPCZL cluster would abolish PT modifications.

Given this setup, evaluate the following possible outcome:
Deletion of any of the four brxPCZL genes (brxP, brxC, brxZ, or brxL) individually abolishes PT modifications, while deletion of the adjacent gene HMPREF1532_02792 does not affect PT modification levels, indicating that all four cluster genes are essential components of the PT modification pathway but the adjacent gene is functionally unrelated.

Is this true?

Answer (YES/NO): NO